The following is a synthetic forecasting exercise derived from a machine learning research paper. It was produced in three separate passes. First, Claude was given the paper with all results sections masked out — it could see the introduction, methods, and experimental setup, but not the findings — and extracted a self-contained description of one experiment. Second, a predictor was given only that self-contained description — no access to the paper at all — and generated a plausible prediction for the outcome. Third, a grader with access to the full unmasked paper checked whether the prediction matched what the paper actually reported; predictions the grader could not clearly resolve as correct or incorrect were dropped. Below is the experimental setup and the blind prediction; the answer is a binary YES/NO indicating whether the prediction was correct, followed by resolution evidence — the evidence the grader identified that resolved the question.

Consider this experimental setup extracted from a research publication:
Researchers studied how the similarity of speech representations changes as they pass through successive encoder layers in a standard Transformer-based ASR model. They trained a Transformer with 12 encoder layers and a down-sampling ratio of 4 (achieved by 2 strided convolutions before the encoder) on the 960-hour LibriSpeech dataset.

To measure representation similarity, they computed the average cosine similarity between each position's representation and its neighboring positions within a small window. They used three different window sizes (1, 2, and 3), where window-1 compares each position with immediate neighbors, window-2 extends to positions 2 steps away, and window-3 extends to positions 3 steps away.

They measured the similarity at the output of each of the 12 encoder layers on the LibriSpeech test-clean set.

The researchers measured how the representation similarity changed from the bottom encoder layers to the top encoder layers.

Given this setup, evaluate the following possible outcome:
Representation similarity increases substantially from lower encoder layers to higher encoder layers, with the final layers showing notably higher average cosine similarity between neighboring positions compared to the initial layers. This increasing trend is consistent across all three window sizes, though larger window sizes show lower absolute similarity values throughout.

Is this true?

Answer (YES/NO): YES